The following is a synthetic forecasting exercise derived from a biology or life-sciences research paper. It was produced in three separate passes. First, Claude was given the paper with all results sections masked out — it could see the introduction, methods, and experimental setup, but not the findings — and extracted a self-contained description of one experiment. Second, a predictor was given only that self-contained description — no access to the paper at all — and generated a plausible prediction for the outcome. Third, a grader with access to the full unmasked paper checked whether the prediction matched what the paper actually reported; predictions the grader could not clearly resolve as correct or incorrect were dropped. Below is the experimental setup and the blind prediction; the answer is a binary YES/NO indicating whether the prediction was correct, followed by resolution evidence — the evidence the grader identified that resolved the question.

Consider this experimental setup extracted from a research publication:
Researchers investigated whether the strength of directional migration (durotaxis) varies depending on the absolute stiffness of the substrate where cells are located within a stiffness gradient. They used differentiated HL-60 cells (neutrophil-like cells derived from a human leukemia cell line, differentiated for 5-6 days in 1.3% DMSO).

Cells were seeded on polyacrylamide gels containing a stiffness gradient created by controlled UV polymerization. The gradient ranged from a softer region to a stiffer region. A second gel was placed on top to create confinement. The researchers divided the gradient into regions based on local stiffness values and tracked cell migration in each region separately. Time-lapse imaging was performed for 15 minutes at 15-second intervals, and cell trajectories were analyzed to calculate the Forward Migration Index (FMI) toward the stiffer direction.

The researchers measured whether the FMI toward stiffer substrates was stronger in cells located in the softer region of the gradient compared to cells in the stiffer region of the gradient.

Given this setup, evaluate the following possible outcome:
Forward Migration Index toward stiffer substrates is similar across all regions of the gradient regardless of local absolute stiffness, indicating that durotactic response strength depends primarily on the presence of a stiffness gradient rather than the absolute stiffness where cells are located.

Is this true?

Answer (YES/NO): NO